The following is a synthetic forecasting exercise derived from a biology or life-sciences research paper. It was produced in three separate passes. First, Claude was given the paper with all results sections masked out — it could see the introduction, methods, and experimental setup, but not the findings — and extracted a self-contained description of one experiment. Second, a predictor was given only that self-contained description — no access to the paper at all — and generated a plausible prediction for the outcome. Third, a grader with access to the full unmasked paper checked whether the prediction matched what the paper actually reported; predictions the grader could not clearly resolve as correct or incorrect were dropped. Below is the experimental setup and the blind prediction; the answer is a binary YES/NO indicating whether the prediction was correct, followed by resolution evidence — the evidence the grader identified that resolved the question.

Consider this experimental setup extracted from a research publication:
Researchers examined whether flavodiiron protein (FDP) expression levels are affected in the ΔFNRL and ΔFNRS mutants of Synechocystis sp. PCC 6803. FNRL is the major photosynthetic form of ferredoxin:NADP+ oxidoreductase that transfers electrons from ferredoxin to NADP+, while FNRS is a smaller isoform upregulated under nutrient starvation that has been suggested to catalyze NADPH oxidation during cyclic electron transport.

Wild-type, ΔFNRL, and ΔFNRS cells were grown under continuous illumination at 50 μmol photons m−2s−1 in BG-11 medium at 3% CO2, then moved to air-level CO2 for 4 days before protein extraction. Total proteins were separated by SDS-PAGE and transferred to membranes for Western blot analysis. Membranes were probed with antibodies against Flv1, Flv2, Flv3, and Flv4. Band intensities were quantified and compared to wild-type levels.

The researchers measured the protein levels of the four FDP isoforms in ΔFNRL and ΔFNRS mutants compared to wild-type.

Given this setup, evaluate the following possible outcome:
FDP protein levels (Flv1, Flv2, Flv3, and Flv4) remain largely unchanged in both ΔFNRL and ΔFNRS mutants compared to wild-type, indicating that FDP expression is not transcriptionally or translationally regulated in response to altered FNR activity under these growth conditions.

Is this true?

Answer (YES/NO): NO